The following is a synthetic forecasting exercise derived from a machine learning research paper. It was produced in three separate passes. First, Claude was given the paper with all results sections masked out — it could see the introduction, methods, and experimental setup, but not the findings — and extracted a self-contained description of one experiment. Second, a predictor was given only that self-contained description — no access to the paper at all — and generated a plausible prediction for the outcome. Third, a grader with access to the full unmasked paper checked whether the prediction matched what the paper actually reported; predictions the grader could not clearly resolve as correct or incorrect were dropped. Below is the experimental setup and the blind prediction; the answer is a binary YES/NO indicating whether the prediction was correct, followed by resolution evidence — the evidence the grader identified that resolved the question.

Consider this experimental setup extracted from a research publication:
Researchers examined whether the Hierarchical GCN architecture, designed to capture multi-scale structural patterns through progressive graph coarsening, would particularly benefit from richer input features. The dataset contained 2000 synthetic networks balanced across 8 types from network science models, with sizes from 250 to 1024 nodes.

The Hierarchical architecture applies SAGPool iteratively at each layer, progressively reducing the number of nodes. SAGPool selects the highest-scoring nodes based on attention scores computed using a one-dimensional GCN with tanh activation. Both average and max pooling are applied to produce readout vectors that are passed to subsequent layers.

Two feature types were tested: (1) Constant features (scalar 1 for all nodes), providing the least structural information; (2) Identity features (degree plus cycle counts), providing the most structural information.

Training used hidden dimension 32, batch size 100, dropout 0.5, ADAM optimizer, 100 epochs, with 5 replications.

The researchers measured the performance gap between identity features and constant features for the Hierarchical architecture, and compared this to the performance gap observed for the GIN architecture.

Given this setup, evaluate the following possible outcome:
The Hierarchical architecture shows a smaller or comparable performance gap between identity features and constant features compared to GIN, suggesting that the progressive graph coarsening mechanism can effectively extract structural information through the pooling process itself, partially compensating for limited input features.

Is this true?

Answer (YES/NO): NO